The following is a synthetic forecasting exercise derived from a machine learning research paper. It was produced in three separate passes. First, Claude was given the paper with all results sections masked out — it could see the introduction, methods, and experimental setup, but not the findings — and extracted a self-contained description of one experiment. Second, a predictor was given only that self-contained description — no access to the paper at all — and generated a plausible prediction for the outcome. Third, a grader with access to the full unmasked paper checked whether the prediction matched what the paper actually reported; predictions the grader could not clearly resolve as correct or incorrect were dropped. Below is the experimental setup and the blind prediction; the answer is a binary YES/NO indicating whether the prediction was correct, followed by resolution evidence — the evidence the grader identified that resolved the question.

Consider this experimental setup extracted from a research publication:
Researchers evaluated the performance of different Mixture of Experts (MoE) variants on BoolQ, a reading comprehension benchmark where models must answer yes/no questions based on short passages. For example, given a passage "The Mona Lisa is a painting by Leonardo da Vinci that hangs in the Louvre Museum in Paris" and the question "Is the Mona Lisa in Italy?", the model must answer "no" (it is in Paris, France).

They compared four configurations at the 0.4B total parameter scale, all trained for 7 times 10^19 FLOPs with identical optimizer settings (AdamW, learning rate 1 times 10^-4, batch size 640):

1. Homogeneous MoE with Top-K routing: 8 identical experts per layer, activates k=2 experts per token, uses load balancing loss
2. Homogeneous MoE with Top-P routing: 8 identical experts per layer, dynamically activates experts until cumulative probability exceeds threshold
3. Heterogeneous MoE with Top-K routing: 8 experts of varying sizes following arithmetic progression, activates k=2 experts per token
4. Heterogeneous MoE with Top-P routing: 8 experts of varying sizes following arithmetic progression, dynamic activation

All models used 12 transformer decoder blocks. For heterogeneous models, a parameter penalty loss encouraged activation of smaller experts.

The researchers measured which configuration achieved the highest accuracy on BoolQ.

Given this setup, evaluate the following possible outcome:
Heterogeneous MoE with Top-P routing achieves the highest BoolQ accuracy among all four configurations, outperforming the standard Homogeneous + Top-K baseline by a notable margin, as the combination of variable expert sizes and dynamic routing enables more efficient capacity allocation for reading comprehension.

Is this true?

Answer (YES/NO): NO